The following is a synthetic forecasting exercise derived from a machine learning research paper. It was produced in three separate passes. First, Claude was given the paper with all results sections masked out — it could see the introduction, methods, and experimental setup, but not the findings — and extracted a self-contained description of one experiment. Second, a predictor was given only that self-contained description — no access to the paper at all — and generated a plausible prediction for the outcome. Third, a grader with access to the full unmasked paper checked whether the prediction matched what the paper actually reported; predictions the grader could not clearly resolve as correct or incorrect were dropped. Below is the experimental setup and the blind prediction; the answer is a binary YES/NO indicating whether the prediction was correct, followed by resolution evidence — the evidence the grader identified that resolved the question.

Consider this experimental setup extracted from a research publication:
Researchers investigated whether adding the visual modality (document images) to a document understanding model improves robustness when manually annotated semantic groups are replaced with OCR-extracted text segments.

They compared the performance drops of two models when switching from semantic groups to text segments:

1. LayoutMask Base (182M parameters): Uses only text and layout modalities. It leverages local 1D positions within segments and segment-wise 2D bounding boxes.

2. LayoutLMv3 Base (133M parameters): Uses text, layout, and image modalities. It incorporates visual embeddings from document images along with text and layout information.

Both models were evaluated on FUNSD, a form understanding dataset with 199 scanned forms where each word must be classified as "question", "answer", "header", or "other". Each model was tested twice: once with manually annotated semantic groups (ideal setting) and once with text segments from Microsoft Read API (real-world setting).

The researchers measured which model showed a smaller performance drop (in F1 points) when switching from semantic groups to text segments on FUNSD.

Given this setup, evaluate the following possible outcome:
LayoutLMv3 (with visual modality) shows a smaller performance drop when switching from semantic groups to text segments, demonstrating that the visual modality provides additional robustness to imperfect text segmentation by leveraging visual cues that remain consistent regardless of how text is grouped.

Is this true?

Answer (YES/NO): YES